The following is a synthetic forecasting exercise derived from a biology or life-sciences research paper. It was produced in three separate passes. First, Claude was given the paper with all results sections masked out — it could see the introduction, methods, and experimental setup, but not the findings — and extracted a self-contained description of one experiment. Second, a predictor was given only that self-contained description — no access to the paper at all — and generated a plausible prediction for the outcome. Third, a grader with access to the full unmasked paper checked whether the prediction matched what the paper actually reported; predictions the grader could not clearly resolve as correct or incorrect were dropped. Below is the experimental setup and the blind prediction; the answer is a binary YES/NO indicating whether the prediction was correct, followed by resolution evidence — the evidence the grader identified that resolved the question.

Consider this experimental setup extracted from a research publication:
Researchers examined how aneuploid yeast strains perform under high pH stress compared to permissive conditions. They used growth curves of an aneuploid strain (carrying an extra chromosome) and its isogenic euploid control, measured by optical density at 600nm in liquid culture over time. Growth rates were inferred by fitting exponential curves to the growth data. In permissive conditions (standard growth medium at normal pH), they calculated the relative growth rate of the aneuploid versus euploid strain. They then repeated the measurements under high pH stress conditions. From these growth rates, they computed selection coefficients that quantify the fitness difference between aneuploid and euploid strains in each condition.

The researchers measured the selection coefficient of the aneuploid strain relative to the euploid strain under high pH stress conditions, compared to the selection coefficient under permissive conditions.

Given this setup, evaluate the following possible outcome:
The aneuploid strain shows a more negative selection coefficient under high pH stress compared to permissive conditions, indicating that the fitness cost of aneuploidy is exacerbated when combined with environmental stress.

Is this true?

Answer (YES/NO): NO